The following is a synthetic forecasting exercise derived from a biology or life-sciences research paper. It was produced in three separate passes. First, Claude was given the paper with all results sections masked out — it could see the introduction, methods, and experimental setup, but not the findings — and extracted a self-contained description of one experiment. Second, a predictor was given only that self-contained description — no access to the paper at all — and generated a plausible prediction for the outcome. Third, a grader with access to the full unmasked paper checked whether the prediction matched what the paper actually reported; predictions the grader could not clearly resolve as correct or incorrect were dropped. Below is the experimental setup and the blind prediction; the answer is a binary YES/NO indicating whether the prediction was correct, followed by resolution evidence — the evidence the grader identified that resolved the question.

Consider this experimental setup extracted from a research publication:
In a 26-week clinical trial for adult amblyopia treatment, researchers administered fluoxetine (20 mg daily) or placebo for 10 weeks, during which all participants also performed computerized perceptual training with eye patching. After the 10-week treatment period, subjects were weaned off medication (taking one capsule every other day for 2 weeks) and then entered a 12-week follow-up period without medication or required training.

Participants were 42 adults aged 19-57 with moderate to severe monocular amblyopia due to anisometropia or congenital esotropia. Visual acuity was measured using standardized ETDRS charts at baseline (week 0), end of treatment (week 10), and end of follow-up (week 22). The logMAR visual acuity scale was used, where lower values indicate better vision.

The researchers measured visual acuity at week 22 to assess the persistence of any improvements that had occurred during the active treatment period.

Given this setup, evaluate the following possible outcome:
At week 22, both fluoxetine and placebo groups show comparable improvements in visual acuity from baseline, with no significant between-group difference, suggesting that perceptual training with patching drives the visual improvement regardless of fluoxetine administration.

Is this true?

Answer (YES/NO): YES